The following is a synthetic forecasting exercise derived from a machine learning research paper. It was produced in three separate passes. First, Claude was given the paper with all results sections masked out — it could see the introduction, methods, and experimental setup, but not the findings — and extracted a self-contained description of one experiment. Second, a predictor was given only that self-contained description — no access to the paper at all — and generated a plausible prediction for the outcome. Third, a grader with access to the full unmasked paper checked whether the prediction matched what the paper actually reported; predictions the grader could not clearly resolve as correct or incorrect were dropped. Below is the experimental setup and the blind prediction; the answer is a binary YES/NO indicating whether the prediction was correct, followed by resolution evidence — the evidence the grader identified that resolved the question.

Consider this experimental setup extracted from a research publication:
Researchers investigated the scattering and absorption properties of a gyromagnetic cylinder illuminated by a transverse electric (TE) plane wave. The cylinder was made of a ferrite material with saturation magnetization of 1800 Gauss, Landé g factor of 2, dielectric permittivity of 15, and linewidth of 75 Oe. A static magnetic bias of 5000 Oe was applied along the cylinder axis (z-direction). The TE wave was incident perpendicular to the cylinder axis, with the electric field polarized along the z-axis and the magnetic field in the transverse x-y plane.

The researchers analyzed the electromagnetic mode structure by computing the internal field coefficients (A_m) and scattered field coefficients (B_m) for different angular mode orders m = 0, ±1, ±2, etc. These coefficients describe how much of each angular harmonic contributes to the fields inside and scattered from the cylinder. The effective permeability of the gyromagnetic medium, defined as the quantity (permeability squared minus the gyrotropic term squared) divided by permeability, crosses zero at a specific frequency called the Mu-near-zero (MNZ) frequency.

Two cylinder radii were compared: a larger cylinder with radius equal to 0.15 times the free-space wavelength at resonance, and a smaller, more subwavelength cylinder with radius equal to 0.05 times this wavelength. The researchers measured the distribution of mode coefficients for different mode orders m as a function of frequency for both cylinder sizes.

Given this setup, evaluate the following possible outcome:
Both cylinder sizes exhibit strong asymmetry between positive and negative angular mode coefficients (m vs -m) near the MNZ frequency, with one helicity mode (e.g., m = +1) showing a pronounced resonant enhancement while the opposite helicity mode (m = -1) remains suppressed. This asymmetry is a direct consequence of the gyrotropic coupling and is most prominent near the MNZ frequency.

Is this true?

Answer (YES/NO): NO